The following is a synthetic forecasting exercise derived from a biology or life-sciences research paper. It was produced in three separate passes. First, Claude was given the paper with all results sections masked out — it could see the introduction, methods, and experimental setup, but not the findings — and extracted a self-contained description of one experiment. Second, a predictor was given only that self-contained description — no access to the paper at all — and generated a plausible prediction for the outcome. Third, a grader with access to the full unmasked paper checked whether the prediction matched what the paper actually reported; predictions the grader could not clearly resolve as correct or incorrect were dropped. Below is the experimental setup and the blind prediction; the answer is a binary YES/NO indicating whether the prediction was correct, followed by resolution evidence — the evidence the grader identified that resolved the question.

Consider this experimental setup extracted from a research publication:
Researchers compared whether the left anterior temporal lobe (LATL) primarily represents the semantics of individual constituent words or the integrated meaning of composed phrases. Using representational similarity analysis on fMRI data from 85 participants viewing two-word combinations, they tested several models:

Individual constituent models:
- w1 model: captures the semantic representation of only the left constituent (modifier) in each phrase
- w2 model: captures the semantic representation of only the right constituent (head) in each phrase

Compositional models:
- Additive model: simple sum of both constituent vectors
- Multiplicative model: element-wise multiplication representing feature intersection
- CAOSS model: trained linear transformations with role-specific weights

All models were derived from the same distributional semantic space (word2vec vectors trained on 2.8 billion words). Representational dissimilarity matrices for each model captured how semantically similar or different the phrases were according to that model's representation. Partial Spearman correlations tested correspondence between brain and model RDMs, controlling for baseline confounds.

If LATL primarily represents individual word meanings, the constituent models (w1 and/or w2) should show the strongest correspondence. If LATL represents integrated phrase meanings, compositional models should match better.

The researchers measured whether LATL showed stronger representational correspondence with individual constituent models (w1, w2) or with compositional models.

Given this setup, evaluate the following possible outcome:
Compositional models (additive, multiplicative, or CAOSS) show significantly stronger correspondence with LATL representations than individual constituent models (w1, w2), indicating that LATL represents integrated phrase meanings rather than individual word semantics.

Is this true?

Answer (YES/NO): NO